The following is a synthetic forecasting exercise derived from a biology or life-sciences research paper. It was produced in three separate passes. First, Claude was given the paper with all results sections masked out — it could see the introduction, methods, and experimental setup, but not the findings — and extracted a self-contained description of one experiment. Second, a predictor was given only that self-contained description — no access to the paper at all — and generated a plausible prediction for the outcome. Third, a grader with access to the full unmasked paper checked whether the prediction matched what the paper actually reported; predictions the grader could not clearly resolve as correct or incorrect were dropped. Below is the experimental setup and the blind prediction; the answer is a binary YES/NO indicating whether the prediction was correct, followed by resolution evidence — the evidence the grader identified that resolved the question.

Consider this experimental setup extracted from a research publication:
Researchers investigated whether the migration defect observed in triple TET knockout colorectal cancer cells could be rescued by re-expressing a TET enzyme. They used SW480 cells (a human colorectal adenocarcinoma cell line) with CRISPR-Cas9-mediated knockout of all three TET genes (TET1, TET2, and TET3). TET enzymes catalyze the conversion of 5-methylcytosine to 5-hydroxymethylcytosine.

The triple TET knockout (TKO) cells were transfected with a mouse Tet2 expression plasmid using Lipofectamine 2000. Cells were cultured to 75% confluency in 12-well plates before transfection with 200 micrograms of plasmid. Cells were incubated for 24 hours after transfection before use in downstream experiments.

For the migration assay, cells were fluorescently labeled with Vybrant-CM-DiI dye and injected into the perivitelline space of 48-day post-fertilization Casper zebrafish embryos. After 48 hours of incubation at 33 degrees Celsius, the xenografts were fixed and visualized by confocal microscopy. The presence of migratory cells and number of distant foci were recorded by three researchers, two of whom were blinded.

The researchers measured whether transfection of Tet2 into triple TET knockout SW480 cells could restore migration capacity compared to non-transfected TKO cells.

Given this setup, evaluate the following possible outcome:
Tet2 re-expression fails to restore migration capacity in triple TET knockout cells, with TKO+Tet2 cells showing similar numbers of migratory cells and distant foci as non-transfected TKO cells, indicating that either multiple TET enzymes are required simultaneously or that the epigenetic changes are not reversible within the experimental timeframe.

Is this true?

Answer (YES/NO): NO